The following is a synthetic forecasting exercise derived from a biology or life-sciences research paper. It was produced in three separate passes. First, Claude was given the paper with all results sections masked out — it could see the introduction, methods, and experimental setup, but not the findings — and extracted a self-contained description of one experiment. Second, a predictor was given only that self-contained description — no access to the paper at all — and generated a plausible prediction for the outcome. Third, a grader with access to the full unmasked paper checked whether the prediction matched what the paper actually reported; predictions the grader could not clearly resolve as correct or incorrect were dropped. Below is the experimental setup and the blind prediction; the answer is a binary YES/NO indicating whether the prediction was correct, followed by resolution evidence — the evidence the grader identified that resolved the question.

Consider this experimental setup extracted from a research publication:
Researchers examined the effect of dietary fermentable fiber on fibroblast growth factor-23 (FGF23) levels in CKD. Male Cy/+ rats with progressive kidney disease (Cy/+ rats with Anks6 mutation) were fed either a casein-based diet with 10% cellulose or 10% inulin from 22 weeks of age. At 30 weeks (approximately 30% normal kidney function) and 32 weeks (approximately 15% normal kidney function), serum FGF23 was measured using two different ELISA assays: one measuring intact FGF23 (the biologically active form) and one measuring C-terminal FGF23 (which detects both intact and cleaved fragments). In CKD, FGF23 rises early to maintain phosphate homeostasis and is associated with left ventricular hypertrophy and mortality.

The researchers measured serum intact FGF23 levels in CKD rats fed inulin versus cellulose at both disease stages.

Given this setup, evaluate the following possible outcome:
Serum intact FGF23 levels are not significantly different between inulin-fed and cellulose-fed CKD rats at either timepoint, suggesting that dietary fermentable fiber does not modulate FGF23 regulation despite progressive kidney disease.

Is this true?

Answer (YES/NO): NO